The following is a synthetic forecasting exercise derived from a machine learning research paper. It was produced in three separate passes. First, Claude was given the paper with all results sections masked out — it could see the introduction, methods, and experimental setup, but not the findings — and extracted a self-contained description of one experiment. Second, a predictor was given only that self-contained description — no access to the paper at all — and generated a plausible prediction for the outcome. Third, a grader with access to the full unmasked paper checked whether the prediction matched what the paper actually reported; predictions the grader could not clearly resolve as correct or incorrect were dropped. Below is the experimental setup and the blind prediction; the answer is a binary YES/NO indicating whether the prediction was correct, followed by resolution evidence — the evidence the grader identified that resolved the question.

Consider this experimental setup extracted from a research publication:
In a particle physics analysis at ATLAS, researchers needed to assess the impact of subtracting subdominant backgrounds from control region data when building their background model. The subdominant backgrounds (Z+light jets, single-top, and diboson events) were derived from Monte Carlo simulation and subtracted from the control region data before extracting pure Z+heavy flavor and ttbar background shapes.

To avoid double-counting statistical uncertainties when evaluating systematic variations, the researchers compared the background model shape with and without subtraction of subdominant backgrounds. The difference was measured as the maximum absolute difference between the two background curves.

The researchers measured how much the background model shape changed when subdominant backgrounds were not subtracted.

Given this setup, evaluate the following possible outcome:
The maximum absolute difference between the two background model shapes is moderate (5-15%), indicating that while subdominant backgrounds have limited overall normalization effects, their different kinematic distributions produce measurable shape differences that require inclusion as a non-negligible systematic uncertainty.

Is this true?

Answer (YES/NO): NO